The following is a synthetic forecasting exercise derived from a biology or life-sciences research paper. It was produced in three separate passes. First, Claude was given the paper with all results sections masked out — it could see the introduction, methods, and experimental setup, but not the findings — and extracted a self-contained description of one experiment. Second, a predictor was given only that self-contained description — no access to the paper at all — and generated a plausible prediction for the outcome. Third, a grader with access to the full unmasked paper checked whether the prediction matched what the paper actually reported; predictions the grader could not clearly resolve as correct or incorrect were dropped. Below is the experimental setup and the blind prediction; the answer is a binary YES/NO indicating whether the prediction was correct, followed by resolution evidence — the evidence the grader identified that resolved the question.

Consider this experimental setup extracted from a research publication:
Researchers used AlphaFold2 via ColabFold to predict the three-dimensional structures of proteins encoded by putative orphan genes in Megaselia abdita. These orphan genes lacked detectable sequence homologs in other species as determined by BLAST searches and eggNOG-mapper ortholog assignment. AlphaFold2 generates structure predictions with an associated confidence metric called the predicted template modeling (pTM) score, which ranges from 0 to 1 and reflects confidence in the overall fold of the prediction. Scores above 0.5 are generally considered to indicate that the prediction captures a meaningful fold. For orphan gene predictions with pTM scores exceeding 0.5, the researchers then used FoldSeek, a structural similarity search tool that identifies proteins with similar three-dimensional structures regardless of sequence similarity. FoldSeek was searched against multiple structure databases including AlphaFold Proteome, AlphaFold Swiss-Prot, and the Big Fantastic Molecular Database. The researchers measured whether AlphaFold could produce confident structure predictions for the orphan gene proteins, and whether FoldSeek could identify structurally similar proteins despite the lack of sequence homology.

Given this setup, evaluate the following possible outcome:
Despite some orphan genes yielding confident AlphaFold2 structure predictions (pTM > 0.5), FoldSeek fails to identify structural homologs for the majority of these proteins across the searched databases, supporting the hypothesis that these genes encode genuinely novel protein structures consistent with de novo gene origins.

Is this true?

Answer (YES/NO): NO